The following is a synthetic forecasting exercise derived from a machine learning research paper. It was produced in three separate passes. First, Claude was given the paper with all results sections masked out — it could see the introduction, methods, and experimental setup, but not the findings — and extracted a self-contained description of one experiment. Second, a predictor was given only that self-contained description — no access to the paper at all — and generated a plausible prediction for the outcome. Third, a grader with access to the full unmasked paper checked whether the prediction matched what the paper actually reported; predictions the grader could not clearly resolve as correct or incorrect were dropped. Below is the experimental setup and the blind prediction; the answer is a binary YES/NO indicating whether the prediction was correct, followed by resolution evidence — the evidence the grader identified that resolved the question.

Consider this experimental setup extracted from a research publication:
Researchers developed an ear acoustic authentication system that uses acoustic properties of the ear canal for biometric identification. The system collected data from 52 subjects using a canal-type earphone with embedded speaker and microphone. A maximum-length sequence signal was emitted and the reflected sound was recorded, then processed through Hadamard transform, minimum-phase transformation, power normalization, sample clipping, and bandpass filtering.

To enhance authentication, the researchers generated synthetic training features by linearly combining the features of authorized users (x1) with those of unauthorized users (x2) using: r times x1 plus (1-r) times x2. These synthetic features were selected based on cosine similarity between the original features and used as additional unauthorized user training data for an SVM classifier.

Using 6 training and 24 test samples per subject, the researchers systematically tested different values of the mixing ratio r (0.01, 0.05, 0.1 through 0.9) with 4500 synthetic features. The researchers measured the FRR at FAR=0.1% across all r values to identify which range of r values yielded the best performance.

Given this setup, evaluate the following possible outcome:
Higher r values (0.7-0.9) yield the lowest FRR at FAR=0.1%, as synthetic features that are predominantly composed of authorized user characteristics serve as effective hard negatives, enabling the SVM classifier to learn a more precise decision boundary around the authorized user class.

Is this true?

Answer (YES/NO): NO